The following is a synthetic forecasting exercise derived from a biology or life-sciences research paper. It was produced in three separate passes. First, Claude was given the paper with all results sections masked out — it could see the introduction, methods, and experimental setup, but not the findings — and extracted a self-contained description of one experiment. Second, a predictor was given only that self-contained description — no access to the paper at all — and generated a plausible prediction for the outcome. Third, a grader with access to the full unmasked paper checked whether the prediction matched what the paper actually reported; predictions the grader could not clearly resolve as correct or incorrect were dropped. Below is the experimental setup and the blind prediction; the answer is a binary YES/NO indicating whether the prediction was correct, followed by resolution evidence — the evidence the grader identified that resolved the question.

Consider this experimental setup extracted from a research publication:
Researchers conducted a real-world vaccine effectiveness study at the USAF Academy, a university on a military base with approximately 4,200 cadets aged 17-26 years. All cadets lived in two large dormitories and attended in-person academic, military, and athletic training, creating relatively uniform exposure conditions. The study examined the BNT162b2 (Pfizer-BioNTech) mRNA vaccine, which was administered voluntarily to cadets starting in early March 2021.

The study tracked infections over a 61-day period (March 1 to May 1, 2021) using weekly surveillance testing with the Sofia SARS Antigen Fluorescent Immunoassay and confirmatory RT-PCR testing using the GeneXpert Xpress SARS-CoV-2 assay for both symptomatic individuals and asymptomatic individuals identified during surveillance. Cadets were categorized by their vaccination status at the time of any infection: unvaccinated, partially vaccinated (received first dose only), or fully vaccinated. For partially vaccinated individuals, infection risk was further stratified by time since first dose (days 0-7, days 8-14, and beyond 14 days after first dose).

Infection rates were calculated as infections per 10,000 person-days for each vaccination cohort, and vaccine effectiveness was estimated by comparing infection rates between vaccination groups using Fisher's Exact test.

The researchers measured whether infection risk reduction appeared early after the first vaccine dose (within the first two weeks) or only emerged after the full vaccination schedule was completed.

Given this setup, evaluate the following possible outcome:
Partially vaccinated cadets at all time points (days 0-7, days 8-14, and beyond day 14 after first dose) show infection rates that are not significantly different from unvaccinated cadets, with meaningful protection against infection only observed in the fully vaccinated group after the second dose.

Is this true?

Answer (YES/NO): NO